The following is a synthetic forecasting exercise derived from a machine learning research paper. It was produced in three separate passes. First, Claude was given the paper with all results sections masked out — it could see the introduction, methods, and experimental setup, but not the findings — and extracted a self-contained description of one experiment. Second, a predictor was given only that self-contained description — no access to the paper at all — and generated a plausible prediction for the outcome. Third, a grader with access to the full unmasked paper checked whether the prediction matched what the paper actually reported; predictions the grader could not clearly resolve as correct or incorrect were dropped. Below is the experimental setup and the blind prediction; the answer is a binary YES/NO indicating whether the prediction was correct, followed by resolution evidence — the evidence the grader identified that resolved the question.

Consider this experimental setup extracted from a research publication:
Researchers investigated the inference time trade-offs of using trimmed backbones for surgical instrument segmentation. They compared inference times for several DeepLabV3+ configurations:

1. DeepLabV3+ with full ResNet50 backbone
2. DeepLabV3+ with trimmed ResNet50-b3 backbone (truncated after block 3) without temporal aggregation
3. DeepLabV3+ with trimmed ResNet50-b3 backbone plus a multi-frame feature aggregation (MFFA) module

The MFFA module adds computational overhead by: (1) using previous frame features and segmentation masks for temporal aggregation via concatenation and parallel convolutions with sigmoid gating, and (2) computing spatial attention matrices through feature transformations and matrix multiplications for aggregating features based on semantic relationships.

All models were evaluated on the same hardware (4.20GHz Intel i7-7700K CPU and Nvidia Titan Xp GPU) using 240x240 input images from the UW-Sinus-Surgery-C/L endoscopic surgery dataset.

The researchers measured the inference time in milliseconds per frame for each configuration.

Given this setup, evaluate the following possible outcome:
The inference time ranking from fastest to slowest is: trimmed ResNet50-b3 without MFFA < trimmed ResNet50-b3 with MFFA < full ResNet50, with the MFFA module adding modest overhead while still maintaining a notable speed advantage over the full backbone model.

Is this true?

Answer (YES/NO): YES